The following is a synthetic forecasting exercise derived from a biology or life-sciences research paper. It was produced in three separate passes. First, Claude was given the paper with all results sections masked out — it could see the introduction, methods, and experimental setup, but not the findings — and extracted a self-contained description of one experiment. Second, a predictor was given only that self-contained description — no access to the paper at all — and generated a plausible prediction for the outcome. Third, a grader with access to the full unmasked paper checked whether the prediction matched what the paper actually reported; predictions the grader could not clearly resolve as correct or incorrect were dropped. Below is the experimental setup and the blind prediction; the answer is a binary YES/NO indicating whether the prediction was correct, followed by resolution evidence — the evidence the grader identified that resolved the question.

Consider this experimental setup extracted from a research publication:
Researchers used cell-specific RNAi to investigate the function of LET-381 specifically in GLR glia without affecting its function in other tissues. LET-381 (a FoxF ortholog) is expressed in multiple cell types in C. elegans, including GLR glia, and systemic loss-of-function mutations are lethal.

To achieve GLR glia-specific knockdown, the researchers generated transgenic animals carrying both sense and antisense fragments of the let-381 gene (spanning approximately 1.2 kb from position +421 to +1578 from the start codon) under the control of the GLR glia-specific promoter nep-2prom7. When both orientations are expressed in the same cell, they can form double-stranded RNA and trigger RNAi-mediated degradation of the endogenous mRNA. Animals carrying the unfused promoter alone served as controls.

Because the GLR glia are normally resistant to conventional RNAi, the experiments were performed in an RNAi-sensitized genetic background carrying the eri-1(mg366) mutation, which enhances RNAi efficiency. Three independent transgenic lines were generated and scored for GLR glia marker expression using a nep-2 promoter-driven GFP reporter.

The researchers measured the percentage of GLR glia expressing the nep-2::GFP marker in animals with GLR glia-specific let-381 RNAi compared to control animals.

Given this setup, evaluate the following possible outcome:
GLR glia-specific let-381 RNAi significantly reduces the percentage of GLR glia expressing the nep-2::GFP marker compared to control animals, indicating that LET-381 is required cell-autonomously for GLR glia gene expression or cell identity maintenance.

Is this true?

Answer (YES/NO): YES